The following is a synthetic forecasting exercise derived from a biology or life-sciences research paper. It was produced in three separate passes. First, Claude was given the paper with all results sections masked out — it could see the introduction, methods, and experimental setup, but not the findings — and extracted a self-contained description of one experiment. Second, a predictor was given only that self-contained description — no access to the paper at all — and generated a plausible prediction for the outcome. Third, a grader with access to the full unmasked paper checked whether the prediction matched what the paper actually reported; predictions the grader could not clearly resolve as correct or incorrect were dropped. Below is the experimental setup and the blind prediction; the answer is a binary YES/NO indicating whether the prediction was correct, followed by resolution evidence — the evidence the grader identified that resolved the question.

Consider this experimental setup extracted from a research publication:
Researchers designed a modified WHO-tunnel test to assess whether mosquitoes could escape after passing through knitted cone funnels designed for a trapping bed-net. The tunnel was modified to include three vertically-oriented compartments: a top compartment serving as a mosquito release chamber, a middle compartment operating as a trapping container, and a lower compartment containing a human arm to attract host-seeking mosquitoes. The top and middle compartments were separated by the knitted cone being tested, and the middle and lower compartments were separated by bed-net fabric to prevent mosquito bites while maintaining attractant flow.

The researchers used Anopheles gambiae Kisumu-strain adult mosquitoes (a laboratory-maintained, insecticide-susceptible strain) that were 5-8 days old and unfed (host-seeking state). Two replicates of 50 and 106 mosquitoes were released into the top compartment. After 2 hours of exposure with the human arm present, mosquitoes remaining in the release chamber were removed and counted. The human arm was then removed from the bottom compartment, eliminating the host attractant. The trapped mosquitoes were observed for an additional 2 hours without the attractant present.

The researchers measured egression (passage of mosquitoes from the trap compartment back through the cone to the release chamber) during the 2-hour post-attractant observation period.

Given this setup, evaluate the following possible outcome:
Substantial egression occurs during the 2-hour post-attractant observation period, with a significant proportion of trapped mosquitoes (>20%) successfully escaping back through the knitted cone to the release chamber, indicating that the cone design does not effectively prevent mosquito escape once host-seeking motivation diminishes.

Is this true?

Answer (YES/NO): NO